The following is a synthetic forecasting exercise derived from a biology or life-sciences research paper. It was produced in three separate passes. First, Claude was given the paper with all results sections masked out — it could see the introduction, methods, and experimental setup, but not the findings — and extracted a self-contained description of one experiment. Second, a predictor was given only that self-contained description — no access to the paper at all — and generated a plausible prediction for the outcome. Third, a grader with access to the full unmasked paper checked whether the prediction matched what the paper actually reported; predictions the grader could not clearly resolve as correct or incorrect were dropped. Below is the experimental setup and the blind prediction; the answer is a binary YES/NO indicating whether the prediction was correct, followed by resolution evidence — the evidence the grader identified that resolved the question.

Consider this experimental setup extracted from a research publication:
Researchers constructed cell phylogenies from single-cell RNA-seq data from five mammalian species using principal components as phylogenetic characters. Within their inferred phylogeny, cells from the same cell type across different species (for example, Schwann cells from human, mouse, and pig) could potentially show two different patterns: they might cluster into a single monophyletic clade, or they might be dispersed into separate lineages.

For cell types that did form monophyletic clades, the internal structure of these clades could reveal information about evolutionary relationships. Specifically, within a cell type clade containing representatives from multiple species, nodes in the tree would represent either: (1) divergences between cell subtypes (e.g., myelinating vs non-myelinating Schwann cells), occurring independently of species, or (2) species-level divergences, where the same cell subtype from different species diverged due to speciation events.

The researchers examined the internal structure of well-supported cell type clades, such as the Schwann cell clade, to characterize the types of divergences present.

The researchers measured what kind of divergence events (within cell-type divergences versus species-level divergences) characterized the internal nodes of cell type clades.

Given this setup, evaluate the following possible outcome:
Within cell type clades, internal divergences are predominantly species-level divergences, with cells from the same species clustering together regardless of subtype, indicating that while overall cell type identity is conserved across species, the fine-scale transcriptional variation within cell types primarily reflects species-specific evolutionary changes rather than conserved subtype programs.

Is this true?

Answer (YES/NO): NO